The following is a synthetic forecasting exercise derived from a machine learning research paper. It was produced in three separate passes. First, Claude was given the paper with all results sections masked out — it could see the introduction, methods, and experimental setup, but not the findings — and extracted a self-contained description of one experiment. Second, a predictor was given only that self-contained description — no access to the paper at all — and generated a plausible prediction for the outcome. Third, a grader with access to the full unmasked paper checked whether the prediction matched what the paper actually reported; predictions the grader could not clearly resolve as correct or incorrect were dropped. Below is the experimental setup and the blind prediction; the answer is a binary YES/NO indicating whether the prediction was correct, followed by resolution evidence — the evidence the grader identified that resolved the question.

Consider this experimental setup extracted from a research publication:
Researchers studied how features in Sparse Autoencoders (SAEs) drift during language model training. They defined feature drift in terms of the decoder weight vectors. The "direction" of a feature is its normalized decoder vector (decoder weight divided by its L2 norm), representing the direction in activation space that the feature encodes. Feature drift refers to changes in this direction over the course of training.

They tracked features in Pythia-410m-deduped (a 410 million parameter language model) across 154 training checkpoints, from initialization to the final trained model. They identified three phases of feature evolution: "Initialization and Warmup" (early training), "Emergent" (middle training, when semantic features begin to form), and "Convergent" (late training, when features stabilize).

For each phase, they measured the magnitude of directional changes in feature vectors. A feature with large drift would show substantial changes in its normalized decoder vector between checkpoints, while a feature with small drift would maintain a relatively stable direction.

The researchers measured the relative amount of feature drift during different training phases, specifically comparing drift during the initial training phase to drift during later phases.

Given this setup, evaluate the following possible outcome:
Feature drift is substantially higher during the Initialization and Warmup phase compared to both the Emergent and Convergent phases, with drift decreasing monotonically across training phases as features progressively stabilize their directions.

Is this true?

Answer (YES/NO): NO